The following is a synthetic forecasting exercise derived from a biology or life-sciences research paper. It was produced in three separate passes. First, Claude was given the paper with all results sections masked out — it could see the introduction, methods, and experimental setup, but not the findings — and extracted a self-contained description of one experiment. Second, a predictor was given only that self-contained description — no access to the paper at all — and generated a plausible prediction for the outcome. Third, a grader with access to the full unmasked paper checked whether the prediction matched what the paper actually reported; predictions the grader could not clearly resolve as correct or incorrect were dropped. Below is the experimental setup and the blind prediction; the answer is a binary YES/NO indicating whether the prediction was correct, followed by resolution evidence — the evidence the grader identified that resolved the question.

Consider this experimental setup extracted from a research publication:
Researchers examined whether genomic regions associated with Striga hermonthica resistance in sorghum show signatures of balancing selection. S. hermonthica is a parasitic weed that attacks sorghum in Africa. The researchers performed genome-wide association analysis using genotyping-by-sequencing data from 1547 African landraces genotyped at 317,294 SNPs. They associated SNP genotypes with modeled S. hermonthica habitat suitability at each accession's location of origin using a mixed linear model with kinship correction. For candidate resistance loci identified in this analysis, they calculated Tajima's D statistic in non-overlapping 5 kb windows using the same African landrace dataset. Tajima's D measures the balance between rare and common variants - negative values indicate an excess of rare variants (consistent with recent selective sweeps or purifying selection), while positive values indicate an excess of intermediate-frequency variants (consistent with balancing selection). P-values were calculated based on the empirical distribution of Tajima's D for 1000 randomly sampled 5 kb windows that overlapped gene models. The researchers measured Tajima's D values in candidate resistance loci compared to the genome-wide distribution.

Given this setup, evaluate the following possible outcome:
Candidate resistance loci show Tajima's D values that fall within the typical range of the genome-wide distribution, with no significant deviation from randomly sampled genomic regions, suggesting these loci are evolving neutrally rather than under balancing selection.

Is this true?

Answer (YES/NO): NO